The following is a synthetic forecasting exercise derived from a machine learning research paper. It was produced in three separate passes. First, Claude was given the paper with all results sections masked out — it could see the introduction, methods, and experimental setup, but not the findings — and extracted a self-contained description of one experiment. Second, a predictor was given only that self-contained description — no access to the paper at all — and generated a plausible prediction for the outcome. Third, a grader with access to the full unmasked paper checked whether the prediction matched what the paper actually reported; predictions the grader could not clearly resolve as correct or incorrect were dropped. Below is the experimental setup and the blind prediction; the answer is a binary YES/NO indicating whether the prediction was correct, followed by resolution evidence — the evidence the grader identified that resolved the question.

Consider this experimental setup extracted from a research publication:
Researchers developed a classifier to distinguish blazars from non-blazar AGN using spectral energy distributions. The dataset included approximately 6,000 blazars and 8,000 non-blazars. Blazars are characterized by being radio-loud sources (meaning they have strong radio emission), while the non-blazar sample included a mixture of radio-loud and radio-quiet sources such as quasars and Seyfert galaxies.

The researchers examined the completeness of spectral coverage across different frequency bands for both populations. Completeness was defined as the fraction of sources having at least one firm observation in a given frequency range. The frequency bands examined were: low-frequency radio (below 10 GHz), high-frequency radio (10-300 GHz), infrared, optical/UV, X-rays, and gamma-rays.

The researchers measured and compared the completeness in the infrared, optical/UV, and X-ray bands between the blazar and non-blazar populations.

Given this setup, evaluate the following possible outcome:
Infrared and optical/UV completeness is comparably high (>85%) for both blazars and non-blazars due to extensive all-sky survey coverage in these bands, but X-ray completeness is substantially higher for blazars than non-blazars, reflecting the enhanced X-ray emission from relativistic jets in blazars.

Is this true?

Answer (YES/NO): NO